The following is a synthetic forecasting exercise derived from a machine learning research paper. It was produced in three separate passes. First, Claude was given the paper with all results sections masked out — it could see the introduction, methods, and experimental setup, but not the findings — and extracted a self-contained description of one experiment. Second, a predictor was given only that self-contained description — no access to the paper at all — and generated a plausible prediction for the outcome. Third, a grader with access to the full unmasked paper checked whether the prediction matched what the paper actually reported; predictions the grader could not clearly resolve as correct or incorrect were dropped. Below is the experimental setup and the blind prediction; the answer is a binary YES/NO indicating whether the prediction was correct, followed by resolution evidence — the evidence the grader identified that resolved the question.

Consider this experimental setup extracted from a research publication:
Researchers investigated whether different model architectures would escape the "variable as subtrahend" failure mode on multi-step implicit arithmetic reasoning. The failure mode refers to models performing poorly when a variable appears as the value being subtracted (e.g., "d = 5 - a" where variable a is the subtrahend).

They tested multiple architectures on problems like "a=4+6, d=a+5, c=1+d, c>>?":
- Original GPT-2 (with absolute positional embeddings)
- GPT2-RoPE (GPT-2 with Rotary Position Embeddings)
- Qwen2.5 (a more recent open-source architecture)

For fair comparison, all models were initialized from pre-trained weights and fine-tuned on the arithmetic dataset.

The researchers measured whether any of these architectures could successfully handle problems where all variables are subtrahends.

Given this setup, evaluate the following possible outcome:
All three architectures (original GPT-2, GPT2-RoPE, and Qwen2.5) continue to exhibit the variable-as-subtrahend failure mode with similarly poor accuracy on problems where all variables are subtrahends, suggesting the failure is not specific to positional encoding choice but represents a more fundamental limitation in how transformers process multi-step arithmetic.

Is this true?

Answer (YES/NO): YES